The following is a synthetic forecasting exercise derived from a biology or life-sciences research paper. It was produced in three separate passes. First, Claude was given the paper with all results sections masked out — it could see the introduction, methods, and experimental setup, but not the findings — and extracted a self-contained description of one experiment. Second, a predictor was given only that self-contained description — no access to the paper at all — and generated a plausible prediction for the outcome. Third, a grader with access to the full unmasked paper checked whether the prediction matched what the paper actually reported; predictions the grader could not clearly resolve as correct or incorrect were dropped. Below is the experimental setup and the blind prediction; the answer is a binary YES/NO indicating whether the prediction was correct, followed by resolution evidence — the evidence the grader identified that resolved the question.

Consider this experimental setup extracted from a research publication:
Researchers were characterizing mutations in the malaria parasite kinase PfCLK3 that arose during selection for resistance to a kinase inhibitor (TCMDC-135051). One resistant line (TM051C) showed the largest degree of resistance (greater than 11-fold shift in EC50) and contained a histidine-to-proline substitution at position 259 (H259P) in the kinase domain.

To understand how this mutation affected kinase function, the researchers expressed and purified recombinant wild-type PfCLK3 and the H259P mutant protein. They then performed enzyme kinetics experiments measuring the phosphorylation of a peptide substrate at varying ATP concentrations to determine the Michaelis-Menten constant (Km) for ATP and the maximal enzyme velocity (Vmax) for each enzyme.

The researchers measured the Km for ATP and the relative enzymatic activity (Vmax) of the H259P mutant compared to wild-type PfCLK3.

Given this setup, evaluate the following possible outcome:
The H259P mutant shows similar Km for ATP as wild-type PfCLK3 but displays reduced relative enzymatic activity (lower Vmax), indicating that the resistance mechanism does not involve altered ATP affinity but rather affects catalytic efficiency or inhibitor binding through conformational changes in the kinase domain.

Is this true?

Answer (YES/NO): NO